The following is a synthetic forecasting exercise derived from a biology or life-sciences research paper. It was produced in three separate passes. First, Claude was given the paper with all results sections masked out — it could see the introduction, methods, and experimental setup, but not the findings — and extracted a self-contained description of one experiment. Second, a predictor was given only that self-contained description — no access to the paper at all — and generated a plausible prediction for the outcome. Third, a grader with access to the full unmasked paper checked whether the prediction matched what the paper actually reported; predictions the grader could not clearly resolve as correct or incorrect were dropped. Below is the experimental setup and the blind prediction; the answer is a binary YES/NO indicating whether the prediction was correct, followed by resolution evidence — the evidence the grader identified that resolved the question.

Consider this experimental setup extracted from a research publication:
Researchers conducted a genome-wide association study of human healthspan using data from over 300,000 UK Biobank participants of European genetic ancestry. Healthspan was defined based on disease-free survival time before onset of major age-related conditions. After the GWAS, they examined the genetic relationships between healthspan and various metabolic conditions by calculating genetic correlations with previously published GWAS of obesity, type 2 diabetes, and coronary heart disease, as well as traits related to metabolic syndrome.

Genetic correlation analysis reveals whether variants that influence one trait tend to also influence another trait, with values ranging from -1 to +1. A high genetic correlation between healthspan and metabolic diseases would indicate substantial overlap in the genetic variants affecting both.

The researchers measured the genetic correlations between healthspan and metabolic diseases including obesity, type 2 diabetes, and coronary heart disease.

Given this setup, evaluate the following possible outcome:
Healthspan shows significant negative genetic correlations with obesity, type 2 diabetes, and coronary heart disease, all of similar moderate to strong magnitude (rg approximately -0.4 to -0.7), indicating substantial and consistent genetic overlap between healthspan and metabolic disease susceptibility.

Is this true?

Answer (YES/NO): NO